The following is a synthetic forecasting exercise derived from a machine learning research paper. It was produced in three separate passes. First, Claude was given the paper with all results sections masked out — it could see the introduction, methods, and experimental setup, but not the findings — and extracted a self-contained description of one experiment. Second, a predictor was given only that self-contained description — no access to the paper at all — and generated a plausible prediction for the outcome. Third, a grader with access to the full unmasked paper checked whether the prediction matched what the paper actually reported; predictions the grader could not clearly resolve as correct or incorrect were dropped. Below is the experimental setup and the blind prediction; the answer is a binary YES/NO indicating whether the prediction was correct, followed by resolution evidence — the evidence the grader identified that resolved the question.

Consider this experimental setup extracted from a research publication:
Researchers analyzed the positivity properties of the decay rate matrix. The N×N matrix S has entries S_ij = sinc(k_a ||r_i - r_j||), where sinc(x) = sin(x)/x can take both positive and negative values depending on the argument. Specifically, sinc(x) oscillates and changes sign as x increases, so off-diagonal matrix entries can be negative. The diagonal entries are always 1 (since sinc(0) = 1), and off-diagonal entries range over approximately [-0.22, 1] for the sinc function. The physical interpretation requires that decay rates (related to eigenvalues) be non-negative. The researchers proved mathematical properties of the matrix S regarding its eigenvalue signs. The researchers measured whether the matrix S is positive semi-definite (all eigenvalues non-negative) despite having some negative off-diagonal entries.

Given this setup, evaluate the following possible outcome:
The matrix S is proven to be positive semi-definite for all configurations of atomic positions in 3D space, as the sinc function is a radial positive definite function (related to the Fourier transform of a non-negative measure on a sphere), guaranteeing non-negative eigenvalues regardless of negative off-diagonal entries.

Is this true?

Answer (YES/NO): YES